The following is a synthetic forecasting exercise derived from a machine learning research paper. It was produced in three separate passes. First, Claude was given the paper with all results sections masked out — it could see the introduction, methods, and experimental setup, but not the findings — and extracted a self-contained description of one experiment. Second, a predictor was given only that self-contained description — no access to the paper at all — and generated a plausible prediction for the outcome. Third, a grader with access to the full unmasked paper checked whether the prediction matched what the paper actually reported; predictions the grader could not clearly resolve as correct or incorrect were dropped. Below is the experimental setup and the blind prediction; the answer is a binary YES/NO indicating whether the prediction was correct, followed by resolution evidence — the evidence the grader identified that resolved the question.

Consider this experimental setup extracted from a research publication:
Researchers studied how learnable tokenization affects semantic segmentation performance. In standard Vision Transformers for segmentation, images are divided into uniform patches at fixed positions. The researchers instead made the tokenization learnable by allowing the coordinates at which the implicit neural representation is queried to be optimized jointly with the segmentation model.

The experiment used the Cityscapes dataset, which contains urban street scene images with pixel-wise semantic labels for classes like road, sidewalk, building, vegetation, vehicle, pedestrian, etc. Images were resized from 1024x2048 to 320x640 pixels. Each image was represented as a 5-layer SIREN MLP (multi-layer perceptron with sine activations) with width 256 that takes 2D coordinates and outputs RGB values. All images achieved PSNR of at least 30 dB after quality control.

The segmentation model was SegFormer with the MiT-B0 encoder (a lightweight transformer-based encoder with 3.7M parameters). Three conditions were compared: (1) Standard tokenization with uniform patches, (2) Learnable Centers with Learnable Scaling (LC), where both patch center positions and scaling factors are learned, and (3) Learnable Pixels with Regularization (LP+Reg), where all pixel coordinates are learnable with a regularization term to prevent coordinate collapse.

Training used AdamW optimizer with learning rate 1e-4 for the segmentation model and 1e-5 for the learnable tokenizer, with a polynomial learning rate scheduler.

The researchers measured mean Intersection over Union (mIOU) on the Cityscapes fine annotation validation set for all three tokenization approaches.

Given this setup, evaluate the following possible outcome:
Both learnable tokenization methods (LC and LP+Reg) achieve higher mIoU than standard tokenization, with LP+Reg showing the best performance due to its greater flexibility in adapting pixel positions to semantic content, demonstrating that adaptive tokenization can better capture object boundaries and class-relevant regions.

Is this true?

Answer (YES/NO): YES